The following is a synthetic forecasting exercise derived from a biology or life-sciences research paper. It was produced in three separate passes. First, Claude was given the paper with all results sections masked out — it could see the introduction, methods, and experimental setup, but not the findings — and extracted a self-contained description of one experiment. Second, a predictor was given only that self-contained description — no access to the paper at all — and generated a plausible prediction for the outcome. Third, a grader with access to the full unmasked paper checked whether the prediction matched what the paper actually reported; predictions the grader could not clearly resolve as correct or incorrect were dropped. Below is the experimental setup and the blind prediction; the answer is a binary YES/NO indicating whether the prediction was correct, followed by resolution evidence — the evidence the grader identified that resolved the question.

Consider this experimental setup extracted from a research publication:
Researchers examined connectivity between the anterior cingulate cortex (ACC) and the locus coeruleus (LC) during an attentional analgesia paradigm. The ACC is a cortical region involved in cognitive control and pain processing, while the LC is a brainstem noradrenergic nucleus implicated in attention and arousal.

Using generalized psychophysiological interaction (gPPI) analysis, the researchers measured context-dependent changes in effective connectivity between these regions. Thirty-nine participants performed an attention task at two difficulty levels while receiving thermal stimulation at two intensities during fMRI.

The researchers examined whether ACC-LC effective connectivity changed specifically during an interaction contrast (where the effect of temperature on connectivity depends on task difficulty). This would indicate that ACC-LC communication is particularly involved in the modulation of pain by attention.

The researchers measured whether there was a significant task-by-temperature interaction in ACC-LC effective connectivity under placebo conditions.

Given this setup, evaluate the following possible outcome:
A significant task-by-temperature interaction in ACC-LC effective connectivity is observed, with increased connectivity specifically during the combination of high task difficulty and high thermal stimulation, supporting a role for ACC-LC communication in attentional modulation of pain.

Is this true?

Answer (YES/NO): NO